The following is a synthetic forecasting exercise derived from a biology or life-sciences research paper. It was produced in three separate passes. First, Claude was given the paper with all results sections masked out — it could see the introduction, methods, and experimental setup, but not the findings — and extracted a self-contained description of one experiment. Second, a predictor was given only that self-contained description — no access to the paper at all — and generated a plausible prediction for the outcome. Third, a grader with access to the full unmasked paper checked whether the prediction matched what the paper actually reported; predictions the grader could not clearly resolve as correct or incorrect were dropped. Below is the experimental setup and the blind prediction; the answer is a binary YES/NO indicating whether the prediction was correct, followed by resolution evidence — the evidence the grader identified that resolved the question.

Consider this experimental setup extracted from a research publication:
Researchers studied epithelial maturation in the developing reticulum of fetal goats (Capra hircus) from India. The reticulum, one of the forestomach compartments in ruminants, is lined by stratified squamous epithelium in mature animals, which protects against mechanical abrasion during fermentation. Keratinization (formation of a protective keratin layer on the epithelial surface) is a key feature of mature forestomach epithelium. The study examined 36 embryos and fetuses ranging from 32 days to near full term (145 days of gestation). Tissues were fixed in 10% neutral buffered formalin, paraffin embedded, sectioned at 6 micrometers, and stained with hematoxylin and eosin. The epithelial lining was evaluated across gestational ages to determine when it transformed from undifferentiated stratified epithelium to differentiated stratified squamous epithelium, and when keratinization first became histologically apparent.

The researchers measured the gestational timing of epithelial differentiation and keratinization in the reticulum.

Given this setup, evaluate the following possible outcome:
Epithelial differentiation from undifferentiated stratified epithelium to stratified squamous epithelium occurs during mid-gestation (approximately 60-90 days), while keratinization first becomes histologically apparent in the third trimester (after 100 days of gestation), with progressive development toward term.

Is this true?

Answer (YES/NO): NO